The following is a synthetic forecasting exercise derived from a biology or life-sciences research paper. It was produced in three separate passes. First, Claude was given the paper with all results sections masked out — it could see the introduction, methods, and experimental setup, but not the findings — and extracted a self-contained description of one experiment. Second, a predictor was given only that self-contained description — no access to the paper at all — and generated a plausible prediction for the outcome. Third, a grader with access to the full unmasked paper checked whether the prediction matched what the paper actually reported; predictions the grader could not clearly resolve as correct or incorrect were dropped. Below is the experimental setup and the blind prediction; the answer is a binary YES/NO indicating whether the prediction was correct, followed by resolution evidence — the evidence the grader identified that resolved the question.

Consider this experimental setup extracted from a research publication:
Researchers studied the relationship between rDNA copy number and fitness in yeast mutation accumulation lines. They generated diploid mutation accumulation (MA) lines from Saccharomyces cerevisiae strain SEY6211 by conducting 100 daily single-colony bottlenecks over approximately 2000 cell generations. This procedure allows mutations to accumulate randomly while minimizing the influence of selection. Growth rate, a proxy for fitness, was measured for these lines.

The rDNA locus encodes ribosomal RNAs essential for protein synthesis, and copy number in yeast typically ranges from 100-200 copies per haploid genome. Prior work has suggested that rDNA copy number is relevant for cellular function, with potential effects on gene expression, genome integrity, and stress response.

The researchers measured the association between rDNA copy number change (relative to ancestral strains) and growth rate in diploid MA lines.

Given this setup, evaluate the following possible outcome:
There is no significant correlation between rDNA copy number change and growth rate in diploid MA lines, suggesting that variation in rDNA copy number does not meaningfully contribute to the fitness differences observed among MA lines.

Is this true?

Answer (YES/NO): NO